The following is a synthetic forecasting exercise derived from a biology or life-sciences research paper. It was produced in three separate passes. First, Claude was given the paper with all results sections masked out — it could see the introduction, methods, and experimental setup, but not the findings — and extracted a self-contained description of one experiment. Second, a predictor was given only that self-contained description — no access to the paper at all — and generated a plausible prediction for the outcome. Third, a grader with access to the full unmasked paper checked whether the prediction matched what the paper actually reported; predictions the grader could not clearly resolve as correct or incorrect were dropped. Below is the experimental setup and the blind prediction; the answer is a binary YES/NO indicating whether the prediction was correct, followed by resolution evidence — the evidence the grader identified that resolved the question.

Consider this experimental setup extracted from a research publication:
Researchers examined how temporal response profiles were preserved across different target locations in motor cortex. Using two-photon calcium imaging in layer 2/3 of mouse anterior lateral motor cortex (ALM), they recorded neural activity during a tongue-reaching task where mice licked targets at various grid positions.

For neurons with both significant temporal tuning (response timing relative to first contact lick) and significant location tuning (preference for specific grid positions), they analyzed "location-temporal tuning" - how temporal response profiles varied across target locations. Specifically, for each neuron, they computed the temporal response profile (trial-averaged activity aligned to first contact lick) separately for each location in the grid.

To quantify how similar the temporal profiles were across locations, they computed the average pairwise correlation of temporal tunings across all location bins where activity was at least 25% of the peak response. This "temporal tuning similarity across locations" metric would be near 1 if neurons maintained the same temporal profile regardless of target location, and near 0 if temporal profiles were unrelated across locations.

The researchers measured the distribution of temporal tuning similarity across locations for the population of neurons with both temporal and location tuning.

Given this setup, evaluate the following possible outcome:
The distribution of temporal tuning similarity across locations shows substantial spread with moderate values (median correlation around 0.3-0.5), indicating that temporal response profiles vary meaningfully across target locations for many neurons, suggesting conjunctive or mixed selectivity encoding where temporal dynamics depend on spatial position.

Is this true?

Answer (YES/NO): NO